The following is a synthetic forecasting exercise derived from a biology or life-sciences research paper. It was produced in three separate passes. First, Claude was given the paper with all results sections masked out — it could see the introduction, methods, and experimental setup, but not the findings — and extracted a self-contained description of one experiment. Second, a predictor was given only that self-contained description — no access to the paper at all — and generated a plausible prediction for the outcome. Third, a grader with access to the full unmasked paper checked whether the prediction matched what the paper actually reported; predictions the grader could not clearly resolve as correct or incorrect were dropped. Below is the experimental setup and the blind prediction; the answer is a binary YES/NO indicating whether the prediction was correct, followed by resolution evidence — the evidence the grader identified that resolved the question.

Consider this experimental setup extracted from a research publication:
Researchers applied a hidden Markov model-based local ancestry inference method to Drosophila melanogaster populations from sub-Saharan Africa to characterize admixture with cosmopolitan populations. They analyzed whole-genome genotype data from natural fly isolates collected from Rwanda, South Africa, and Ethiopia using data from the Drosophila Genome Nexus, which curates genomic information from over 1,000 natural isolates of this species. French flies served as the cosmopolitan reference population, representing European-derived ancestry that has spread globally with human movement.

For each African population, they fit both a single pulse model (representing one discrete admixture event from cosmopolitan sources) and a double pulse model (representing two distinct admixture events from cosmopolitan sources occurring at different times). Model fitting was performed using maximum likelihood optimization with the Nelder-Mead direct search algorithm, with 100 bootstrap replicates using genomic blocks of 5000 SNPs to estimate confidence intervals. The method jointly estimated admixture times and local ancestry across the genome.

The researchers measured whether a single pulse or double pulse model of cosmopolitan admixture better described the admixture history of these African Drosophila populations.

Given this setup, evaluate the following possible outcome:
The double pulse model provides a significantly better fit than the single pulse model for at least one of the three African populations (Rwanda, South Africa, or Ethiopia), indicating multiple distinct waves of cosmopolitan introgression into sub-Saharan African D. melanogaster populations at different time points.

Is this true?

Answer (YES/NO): NO